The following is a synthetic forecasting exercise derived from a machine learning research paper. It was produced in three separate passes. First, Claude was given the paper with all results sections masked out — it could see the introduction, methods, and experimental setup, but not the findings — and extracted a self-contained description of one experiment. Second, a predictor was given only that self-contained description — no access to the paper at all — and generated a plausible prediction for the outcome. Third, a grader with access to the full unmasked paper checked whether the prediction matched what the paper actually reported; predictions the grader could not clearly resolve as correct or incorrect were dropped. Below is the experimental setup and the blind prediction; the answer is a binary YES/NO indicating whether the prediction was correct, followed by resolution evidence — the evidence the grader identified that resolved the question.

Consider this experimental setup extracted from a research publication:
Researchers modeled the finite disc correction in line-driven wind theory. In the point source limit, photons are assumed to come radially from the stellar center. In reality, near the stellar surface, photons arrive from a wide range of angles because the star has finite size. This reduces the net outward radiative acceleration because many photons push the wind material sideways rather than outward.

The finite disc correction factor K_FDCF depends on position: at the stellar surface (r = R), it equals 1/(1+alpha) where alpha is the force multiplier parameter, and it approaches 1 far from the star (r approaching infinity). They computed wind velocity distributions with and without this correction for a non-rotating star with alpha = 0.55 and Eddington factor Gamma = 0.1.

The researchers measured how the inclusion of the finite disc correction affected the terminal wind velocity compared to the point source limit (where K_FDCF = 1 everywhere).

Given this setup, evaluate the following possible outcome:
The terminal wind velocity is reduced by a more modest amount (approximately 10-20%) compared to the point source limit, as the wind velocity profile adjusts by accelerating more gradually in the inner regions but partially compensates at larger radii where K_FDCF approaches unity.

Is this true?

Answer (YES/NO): NO